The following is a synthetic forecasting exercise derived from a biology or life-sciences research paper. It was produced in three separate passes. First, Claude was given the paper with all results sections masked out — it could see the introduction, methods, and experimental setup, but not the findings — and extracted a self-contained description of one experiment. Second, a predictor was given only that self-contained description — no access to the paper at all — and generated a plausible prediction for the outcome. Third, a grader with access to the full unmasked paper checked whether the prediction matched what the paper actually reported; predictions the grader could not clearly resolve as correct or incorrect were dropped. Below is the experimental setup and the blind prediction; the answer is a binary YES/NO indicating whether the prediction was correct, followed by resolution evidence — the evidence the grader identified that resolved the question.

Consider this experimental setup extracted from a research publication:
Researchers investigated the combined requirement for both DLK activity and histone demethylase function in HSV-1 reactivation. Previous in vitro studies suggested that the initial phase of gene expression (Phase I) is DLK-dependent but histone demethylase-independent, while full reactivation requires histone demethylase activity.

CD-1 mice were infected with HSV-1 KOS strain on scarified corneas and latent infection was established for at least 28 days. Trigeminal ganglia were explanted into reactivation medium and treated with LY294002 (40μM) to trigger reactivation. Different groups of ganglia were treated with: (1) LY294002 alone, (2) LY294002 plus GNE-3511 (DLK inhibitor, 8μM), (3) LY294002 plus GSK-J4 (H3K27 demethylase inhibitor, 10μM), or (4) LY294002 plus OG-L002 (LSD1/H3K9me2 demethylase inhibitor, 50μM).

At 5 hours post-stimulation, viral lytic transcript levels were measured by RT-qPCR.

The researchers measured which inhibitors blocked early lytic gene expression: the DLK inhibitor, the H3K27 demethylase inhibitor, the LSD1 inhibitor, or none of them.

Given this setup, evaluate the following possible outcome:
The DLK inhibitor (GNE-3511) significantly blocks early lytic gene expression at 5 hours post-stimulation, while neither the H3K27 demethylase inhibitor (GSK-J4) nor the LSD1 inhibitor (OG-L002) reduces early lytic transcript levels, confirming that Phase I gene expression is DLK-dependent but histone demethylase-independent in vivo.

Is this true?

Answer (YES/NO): YES